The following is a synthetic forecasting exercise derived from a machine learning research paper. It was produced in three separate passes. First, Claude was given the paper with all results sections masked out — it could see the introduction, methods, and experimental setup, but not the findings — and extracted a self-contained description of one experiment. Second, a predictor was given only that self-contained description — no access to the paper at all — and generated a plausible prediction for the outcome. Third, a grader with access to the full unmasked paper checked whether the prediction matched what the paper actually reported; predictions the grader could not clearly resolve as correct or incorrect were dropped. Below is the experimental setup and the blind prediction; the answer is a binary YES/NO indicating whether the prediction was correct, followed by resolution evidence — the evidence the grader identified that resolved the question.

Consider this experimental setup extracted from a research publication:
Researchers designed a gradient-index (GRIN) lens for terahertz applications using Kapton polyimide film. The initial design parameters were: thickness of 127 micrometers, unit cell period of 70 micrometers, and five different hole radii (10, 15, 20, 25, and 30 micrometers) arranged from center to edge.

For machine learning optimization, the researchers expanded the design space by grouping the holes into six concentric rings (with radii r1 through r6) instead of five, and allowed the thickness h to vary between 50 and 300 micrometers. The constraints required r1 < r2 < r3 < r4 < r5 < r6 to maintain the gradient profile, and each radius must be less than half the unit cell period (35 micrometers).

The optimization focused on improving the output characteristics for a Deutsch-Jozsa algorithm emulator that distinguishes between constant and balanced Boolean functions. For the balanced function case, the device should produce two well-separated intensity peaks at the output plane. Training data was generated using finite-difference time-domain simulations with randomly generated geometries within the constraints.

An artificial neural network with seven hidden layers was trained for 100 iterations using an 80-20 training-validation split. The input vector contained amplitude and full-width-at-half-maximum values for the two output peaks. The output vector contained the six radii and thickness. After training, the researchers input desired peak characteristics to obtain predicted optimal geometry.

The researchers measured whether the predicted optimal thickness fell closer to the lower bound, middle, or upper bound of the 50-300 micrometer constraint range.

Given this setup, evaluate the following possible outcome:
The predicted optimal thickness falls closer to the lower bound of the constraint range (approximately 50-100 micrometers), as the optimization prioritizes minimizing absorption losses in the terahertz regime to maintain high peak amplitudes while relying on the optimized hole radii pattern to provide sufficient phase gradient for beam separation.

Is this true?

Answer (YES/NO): NO